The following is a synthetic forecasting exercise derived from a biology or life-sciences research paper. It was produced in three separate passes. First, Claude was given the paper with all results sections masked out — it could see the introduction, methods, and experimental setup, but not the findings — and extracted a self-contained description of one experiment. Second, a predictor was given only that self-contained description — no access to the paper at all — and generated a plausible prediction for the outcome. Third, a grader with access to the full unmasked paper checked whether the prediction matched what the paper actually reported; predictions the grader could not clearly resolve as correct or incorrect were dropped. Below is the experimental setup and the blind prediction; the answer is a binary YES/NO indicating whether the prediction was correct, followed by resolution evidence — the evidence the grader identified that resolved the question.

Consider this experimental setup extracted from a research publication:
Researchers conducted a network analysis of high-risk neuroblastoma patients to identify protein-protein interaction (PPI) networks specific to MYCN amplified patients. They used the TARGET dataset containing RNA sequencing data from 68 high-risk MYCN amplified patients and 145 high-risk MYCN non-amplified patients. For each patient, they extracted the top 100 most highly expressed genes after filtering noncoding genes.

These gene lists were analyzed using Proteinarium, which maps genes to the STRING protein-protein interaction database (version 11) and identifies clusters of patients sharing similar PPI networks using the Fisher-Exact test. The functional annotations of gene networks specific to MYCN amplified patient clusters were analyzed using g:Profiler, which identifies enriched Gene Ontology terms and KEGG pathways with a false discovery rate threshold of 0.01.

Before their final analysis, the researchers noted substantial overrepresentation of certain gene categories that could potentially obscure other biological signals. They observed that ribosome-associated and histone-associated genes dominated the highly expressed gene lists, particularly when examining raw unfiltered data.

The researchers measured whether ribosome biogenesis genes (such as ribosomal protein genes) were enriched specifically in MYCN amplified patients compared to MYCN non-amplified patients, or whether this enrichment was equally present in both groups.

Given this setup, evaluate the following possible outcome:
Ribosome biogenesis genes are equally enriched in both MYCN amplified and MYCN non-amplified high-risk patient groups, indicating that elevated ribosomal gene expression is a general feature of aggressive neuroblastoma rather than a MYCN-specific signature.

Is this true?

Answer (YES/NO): NO